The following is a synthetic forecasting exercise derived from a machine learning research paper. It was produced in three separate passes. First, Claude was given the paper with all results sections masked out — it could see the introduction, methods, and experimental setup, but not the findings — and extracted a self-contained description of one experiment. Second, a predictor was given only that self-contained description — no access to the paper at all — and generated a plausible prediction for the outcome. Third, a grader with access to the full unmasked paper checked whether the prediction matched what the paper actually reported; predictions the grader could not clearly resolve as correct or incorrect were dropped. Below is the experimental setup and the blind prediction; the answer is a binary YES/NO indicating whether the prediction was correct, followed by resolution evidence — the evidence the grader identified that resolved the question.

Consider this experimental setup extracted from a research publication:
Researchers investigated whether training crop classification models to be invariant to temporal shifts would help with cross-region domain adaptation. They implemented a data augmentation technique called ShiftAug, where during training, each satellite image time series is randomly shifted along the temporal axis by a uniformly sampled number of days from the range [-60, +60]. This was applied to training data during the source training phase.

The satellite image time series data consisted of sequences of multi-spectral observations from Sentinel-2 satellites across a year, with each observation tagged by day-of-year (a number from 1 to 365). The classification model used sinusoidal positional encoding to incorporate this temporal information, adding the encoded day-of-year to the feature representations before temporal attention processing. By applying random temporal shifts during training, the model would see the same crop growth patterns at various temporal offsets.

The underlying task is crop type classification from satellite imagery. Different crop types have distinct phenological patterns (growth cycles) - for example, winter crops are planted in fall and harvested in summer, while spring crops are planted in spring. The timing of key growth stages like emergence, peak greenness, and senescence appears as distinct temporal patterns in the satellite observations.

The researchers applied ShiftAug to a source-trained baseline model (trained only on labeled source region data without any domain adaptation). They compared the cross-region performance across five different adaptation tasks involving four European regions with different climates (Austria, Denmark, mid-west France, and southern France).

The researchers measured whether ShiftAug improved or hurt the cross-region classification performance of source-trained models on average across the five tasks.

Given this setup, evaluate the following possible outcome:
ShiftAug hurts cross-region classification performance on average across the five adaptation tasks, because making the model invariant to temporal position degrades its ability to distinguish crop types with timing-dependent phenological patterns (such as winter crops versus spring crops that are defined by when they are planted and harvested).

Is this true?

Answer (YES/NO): NO